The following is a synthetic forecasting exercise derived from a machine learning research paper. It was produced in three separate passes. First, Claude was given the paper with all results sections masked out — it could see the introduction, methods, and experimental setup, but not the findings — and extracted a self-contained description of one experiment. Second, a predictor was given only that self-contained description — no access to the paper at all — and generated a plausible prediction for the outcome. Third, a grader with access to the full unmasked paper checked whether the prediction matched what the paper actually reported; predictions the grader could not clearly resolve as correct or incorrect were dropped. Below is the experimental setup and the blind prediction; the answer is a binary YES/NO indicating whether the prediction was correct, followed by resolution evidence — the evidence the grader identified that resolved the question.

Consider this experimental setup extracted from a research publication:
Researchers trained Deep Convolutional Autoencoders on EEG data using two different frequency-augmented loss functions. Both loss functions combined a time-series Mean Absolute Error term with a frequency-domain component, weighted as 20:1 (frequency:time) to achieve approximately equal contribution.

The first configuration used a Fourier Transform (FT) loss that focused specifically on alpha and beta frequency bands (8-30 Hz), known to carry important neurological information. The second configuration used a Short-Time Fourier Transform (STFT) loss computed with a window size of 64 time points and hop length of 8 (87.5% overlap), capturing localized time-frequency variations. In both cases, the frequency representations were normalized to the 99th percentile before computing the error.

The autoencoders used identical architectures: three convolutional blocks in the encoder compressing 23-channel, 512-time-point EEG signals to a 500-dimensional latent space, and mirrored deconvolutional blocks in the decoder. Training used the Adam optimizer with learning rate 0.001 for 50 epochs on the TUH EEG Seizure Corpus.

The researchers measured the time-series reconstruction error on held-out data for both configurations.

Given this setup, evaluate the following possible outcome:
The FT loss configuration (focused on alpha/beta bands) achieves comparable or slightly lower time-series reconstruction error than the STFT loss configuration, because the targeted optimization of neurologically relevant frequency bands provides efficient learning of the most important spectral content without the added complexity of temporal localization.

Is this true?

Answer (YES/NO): NO